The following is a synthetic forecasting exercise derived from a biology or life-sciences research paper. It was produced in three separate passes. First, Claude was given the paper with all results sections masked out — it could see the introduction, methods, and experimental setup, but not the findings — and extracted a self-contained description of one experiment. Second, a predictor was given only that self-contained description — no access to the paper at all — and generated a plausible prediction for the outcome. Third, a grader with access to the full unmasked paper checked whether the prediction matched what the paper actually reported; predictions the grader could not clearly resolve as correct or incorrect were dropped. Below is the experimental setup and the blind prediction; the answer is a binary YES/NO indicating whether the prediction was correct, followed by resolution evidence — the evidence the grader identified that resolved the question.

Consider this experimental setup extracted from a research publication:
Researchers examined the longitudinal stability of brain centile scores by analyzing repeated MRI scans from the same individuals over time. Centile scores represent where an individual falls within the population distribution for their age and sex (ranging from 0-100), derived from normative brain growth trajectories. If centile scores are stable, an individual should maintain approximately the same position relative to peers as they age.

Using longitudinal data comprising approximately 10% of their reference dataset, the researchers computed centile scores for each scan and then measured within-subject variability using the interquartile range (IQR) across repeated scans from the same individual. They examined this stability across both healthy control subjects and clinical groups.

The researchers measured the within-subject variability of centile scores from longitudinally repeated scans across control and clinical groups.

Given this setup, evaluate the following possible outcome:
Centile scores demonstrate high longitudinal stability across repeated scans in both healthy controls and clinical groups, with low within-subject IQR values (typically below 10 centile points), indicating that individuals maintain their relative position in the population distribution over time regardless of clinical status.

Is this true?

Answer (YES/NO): YES